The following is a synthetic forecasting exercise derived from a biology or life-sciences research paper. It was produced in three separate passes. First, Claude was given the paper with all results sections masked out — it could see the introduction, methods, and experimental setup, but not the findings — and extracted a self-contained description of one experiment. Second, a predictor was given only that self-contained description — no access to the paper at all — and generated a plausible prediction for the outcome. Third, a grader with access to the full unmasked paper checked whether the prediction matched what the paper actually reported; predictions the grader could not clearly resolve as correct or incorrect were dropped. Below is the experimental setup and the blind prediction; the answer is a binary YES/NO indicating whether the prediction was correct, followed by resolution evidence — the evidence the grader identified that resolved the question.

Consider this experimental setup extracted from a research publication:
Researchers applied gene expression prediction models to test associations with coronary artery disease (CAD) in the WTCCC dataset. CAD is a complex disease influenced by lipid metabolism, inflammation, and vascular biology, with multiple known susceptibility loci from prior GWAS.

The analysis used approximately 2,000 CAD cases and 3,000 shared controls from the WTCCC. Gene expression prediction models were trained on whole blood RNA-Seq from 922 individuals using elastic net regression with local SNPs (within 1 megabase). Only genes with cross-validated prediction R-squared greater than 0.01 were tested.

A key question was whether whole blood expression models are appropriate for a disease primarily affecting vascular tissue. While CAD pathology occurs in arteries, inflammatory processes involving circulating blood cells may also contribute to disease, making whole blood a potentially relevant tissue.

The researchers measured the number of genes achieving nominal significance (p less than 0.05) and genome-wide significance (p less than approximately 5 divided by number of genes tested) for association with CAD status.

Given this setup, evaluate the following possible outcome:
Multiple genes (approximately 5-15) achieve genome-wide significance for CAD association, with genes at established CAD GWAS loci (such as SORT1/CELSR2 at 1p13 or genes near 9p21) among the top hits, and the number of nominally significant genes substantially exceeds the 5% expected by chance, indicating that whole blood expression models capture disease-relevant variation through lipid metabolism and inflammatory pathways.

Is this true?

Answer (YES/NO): NO